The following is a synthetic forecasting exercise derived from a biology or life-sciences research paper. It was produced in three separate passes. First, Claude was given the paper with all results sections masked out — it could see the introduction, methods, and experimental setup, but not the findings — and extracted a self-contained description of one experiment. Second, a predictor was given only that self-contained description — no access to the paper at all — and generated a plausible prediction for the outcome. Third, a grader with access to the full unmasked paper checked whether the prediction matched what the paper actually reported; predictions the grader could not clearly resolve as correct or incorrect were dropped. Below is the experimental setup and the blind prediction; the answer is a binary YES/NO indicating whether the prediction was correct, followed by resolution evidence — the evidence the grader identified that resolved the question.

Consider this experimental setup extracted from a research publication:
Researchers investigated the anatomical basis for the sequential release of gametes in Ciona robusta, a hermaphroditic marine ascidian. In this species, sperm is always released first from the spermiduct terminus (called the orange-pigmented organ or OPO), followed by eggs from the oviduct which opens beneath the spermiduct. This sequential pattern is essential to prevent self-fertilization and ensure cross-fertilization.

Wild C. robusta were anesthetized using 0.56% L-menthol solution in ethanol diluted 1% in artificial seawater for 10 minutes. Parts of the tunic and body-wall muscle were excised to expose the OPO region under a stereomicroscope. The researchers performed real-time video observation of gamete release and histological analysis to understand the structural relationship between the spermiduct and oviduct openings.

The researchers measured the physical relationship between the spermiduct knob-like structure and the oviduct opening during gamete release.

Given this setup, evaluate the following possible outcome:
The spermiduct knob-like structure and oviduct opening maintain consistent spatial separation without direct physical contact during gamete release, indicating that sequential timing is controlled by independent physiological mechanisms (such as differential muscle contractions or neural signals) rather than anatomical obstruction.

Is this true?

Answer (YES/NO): NO